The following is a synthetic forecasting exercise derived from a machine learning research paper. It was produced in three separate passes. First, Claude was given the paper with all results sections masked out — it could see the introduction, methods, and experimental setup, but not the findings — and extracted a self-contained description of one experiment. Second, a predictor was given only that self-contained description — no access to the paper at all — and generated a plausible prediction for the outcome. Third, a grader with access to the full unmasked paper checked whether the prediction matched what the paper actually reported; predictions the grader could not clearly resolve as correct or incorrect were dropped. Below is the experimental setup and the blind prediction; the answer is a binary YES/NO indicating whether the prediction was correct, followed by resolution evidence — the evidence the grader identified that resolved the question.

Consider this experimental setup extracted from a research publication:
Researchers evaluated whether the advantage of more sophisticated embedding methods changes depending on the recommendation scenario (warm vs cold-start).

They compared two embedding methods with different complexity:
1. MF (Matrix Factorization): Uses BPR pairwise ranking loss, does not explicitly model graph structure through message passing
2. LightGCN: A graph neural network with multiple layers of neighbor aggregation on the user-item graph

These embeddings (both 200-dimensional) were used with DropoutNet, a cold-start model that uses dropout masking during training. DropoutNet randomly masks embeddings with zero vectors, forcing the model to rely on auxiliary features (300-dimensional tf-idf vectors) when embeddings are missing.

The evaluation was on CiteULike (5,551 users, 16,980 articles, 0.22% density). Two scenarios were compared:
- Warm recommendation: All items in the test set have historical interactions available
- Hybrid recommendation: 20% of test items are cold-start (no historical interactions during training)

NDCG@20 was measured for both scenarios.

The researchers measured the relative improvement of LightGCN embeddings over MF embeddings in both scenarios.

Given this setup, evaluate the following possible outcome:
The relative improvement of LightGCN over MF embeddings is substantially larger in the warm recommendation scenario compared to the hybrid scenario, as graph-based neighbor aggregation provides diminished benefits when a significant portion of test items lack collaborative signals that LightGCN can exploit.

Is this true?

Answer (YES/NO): NO